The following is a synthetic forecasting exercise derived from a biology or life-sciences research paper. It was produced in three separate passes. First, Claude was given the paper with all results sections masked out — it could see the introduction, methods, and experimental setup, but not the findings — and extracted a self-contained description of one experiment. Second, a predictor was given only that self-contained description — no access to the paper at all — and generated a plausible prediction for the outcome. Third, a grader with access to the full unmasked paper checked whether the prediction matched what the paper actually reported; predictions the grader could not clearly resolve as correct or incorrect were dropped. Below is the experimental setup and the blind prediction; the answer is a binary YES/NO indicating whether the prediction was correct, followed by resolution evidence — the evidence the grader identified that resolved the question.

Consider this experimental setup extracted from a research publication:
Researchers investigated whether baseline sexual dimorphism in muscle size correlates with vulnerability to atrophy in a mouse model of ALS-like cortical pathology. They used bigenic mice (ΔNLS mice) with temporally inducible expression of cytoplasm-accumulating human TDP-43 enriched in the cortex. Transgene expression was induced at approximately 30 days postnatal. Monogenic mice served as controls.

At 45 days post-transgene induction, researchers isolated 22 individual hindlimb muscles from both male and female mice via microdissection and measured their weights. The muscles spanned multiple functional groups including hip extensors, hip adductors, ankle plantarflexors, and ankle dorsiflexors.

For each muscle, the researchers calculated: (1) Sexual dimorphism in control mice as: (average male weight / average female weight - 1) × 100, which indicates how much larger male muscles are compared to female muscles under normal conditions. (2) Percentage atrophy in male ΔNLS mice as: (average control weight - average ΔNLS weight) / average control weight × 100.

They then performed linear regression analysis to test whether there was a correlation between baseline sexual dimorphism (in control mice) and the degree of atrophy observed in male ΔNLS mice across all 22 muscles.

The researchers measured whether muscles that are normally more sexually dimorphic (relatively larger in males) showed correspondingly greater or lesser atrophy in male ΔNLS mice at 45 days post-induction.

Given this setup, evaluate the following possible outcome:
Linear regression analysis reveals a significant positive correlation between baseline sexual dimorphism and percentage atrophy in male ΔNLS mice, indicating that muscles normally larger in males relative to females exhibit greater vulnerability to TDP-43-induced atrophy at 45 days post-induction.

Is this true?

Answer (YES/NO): YES